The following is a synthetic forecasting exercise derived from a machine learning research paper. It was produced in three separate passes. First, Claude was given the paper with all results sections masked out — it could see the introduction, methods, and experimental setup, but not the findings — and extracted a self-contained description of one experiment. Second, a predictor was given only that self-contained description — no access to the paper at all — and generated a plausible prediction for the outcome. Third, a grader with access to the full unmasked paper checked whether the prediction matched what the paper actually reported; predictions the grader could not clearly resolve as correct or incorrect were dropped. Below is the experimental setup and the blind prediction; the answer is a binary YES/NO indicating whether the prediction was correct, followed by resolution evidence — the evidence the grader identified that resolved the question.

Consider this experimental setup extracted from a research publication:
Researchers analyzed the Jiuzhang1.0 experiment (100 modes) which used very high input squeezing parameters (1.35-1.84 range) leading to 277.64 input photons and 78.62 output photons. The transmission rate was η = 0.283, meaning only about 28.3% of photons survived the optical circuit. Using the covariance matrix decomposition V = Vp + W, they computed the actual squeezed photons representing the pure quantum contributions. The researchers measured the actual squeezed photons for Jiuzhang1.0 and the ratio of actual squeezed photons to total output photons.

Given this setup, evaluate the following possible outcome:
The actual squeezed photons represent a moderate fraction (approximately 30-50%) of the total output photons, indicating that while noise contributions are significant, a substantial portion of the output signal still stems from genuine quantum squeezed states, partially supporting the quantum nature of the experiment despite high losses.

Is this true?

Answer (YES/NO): NO